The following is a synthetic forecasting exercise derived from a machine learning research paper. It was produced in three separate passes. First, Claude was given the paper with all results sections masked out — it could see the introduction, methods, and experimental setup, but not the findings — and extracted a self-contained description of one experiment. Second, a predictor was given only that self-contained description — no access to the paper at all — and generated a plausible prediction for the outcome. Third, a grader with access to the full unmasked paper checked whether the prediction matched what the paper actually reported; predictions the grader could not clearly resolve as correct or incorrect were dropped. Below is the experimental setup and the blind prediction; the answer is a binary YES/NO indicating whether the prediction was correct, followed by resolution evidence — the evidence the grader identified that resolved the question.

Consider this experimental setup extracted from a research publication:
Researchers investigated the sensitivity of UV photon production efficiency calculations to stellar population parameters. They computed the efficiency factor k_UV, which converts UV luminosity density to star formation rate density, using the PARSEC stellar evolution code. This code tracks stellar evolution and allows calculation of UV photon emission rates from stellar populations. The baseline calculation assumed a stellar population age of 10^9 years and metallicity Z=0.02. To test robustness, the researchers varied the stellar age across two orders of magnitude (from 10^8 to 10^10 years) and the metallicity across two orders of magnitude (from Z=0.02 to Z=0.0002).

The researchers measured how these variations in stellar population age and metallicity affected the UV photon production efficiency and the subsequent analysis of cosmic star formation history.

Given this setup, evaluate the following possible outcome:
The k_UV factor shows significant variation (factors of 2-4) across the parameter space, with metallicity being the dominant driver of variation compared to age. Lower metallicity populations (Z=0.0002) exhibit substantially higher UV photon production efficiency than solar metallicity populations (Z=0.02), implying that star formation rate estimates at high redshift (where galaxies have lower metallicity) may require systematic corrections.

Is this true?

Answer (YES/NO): NO